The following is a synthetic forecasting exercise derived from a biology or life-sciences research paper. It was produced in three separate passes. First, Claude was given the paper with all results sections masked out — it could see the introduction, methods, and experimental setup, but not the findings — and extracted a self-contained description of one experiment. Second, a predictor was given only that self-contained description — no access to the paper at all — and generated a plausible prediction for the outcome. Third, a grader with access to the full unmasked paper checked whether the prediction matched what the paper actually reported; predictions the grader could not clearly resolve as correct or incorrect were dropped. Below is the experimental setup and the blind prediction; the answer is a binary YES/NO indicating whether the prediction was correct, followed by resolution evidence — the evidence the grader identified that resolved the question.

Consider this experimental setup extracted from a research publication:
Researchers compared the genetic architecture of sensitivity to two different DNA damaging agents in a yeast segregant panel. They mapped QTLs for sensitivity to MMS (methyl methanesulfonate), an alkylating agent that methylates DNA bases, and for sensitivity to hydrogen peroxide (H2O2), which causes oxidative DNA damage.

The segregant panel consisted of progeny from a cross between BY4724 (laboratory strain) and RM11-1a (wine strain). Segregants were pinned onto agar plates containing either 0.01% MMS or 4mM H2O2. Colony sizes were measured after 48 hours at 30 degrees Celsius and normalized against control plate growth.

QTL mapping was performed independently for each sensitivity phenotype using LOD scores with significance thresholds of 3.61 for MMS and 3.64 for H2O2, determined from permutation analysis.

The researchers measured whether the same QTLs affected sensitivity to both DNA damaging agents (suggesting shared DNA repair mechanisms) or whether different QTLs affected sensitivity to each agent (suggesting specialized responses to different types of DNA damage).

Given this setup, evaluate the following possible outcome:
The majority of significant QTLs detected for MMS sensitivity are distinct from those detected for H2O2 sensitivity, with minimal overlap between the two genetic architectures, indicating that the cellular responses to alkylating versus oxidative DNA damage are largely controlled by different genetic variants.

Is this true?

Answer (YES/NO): NO